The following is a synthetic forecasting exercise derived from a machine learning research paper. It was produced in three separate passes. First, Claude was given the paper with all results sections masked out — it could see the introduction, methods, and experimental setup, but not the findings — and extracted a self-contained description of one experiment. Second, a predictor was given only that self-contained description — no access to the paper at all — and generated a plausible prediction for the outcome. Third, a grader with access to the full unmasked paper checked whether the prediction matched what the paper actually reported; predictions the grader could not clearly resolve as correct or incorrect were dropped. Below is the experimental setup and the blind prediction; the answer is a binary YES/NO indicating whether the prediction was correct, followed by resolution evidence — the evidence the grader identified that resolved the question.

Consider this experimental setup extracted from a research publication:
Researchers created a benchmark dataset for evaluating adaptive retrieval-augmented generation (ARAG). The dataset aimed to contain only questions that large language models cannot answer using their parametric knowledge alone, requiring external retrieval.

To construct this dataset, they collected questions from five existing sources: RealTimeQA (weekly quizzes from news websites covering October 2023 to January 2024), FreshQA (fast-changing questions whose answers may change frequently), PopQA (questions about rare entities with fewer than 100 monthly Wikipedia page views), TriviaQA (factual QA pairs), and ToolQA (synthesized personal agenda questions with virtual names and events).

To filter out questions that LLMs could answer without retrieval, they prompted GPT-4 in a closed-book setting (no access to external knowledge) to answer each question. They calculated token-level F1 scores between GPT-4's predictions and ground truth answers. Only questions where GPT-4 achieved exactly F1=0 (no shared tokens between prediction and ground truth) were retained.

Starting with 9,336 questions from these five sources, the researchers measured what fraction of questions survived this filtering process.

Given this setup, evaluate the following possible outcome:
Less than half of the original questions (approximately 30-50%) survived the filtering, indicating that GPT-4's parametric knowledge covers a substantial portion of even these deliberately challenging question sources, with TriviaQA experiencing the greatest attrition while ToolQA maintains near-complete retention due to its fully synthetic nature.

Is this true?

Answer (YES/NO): NO